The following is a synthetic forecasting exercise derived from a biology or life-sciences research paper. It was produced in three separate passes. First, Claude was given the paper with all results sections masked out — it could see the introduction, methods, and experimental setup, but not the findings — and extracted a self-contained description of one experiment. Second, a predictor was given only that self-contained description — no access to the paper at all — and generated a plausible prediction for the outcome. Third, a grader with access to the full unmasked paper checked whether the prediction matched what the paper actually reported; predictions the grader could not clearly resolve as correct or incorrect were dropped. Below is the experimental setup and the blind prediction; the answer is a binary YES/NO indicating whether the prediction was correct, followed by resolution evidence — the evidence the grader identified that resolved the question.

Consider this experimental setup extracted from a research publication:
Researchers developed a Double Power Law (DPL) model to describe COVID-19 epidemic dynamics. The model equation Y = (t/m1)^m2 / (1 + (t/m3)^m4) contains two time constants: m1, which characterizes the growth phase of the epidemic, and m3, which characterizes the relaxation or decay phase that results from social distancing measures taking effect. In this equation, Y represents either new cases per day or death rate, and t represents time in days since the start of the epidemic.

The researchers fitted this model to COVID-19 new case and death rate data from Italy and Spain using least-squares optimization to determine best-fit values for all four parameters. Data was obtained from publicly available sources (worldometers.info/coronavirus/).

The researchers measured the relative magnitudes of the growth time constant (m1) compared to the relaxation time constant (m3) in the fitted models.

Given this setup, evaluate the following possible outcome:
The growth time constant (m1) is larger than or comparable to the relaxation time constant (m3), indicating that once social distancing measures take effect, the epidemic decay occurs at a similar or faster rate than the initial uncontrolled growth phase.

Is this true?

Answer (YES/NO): NO